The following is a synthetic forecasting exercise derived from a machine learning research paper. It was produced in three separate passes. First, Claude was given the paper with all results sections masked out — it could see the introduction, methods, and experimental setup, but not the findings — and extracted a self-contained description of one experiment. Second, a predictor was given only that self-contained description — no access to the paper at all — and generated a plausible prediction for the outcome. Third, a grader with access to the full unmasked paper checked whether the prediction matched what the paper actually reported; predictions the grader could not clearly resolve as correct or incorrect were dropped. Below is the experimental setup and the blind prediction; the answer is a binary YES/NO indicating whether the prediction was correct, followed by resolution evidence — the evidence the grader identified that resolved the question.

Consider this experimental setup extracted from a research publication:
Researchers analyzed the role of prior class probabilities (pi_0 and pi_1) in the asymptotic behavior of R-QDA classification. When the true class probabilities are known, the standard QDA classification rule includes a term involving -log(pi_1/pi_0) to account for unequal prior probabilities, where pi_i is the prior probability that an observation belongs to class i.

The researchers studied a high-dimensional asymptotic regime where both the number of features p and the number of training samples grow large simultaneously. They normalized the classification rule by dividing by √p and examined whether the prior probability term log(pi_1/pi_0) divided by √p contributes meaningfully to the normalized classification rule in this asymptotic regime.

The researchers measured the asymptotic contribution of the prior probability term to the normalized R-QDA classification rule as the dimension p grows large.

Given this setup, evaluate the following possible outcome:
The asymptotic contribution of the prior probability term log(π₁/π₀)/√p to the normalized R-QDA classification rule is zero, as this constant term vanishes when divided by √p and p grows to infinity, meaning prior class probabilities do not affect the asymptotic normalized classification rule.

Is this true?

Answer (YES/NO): YES